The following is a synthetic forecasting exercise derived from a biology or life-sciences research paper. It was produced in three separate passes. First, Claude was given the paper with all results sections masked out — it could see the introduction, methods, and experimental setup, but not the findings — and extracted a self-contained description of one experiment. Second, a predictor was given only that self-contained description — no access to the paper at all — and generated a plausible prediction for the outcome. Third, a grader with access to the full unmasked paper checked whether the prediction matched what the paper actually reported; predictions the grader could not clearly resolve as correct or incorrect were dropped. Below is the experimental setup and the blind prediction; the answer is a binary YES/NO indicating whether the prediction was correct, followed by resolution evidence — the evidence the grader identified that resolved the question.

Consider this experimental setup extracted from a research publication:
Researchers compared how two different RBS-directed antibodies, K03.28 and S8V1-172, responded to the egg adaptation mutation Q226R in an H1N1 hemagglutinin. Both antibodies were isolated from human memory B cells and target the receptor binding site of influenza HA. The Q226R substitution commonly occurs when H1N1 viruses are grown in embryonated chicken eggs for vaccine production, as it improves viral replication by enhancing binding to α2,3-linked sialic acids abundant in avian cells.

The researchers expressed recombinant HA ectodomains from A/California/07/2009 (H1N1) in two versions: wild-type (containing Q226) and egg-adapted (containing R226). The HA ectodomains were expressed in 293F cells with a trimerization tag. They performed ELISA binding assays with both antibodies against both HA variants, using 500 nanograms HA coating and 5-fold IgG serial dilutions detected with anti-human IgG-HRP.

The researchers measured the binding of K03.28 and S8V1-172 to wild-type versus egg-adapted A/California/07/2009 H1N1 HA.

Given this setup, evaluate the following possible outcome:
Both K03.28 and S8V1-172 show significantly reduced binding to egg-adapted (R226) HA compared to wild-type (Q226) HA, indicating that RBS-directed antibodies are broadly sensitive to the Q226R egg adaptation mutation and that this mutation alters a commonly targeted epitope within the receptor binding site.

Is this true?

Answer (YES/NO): NO